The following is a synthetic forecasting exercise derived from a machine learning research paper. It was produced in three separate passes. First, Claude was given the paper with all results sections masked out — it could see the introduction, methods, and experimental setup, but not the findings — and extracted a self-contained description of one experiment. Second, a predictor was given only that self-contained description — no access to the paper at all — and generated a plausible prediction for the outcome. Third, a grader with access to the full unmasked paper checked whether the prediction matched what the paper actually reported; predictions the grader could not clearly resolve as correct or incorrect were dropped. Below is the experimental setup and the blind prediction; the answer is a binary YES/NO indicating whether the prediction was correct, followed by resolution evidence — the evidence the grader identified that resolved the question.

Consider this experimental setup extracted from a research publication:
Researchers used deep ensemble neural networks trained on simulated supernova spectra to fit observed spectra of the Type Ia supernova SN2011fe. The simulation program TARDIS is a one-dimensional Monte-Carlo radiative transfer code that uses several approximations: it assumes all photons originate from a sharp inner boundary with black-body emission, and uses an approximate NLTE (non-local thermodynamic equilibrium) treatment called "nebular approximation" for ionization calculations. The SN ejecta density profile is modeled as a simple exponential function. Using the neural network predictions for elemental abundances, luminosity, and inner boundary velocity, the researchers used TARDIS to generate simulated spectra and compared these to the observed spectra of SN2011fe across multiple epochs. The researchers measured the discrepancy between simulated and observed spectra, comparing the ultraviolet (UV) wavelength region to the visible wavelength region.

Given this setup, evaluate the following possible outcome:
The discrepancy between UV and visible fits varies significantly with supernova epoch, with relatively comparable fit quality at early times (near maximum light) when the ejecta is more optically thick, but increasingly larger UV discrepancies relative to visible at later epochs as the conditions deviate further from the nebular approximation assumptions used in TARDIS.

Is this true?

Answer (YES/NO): NO